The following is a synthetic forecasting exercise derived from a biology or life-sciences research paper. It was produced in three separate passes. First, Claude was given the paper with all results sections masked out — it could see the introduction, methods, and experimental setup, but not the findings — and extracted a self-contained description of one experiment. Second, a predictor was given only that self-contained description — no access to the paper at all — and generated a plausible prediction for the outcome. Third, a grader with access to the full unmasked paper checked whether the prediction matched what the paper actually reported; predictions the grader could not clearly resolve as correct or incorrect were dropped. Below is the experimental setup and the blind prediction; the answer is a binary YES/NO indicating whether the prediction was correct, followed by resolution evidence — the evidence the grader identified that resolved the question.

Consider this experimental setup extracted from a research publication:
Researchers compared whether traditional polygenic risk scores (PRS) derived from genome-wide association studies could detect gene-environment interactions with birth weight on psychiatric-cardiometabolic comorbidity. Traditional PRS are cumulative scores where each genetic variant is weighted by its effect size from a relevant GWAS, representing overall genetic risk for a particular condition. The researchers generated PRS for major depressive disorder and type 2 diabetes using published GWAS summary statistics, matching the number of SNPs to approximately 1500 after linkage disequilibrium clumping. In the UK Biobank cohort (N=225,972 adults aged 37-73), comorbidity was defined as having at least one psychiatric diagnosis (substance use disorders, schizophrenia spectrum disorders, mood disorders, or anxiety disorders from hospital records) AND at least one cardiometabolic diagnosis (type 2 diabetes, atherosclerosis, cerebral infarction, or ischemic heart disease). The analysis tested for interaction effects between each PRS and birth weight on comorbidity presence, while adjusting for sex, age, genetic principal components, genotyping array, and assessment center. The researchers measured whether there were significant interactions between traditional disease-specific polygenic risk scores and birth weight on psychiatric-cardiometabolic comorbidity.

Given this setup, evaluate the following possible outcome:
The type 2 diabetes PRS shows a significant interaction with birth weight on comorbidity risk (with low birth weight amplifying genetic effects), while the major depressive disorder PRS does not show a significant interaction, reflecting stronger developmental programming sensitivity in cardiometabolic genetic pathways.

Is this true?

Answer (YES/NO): NO